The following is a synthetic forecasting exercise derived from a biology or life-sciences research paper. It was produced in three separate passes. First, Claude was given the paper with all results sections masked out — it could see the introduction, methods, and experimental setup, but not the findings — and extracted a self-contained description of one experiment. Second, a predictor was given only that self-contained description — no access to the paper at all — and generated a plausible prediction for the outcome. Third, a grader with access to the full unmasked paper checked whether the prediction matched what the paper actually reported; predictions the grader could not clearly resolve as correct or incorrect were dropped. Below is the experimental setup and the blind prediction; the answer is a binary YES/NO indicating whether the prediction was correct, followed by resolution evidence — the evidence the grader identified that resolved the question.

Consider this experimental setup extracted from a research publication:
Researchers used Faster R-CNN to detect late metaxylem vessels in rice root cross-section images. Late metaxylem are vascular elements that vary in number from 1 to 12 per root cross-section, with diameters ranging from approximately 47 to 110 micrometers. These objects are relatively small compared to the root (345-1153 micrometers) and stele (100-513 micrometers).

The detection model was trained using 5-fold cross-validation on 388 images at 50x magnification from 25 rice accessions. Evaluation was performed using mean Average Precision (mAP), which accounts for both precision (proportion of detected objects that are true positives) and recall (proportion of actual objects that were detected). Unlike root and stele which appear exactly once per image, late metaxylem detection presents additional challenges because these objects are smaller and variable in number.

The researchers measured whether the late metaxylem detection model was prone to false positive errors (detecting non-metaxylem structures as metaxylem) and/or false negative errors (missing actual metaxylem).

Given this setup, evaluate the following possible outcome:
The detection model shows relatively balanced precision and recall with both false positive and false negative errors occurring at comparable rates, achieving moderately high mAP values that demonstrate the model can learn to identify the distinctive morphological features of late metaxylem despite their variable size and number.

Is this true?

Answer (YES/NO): NO